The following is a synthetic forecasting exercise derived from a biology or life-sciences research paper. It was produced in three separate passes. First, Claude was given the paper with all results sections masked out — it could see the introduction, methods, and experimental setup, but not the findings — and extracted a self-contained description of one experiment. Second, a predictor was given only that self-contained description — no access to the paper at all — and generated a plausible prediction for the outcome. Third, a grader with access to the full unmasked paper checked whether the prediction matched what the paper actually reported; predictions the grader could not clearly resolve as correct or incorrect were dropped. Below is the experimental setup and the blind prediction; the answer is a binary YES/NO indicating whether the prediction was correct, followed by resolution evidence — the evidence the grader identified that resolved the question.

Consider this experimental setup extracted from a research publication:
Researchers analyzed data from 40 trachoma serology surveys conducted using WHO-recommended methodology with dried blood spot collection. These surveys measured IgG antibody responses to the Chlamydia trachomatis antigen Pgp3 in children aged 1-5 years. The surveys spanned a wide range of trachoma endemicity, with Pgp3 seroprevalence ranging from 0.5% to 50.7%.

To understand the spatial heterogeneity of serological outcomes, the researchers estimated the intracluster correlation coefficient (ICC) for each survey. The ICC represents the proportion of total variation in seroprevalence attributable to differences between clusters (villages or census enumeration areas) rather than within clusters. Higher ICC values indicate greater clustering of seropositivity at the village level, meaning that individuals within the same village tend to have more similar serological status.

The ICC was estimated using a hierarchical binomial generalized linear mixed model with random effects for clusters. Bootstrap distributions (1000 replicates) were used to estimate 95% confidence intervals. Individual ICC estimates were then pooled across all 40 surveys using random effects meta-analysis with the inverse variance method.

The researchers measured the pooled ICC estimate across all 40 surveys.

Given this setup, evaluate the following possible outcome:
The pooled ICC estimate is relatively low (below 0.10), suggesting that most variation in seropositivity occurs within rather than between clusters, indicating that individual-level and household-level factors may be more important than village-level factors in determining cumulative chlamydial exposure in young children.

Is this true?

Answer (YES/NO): YES